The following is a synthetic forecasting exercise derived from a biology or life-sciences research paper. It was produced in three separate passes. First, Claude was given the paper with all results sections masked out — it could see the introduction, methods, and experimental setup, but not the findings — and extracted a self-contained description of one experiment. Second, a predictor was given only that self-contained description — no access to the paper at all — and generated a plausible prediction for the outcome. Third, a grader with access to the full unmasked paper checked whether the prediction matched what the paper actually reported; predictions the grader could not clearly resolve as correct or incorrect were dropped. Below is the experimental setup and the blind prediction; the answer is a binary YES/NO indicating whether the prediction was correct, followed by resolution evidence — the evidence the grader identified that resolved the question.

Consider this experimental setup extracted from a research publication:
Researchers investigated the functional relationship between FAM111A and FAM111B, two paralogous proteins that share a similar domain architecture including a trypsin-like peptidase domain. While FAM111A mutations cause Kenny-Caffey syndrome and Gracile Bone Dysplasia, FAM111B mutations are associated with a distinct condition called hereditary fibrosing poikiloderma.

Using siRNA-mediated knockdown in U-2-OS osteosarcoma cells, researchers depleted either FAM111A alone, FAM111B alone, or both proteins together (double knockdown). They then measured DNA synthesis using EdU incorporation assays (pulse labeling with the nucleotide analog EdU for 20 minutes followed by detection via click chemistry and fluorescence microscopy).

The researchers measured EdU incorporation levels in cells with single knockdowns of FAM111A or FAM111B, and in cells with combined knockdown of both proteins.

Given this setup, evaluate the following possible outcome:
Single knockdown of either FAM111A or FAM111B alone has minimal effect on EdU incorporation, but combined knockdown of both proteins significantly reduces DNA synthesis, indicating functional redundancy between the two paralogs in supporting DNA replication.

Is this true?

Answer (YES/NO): NO